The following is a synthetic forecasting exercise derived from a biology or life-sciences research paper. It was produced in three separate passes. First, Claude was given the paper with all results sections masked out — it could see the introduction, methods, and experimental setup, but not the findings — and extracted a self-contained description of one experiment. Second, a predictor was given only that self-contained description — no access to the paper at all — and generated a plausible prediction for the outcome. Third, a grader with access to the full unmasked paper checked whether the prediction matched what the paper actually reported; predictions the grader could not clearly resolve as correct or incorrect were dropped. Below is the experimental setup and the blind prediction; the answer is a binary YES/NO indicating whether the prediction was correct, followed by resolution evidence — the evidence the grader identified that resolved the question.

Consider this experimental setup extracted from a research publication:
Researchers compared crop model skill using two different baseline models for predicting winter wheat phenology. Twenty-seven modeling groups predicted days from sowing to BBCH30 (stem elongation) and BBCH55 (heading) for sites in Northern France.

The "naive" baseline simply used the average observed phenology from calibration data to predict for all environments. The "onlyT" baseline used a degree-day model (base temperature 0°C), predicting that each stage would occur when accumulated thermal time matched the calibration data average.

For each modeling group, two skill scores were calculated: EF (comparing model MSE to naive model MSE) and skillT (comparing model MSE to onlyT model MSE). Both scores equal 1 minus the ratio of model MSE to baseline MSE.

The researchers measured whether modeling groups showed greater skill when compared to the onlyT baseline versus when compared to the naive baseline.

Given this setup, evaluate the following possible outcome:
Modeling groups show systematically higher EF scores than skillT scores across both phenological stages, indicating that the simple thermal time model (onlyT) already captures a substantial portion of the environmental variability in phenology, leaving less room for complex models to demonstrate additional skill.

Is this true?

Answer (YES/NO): NO